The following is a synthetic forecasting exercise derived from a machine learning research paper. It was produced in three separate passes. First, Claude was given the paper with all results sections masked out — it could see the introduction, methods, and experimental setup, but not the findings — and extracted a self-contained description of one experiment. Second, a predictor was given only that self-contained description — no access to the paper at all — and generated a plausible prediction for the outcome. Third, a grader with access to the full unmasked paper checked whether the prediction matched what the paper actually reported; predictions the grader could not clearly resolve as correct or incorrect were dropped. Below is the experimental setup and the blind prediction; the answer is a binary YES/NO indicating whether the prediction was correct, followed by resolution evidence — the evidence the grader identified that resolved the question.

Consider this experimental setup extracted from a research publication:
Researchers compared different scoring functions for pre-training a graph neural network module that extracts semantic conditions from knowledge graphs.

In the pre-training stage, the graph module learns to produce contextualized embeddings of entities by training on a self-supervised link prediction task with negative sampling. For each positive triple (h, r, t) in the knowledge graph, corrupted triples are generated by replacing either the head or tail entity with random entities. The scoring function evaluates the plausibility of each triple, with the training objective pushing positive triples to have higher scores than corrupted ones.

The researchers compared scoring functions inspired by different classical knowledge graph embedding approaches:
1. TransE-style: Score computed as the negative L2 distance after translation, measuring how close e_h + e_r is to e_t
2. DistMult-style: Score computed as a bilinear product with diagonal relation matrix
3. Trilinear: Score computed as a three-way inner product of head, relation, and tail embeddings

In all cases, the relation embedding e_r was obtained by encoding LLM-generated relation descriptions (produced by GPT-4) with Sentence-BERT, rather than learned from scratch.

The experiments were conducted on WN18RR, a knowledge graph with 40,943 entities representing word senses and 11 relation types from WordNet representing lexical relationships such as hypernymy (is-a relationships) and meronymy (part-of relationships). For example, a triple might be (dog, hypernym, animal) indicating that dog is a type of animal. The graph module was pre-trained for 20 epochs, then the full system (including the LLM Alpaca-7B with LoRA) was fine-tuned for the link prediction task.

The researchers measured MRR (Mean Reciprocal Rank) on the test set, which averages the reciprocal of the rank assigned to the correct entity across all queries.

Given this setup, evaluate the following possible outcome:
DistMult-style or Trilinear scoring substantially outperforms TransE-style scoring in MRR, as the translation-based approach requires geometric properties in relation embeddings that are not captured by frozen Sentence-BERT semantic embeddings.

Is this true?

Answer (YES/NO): NO